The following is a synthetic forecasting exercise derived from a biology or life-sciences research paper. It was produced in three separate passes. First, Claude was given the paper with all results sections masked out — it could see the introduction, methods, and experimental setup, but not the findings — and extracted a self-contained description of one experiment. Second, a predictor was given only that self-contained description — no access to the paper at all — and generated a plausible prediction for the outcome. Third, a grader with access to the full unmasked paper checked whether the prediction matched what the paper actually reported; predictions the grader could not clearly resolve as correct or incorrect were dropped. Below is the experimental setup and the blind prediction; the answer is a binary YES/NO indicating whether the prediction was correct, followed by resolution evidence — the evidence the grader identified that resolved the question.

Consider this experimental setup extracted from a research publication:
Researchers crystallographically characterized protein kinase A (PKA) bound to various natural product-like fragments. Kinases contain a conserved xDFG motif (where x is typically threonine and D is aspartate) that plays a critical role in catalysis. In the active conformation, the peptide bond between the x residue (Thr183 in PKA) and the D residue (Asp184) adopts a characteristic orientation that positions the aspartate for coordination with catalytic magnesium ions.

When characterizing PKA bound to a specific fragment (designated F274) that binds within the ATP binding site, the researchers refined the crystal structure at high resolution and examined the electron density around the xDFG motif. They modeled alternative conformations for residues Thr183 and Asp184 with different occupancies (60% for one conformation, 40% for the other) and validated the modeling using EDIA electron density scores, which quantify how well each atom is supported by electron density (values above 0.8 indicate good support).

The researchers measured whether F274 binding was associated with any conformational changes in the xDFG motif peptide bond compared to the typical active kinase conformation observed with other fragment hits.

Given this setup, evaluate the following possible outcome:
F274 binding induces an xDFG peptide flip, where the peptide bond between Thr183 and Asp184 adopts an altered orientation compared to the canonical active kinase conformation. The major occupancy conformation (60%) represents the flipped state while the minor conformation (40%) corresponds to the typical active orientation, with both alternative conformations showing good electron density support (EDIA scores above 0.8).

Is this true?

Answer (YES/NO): NO